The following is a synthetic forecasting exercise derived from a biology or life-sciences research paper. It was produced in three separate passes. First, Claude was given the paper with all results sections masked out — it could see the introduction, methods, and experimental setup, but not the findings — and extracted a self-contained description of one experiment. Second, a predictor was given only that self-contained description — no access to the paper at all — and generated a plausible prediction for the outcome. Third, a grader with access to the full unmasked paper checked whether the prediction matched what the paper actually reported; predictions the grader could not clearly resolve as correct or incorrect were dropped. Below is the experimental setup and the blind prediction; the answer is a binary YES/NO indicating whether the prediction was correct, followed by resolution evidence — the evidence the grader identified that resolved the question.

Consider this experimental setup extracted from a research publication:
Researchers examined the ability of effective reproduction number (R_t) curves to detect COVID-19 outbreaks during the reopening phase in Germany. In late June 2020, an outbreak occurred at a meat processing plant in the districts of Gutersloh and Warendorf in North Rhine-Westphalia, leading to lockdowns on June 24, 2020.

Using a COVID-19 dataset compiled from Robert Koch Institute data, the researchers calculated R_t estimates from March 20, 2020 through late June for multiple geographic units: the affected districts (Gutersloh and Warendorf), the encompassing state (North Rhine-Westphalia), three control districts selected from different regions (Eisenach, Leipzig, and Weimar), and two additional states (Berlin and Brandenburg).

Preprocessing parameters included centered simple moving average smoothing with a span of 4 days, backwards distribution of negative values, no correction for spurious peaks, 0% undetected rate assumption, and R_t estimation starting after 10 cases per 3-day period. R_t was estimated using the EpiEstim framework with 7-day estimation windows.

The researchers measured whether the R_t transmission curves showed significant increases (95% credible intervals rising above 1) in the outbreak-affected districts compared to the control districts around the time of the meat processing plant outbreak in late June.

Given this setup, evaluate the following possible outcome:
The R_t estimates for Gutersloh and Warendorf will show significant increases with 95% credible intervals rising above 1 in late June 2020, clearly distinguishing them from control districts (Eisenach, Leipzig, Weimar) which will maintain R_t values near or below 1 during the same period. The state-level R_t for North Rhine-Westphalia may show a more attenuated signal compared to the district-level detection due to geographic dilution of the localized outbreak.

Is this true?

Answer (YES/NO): NO